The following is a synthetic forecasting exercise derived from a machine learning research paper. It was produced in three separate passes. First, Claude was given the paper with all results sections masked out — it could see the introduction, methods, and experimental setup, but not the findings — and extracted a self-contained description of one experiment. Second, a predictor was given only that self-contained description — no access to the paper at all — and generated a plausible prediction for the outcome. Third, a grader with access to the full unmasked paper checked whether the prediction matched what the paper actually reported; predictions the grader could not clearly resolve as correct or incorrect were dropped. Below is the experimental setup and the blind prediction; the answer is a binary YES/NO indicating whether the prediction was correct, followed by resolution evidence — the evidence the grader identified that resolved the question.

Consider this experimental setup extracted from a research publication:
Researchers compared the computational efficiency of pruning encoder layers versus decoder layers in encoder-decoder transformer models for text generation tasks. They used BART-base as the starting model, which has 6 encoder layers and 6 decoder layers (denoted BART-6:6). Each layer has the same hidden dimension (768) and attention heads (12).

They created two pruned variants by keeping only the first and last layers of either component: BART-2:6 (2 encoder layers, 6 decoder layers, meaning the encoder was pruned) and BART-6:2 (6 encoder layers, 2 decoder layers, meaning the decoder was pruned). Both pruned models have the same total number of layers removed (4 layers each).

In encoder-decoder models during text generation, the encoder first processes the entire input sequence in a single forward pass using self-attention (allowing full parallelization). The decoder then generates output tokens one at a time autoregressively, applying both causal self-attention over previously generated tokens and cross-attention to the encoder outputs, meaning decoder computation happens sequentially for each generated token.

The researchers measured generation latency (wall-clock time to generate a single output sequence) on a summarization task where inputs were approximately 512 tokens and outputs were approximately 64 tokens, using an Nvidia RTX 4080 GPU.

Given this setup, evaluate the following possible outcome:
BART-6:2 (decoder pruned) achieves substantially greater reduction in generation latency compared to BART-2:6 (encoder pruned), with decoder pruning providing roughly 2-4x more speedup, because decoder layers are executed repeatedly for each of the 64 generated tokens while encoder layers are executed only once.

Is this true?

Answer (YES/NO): YES